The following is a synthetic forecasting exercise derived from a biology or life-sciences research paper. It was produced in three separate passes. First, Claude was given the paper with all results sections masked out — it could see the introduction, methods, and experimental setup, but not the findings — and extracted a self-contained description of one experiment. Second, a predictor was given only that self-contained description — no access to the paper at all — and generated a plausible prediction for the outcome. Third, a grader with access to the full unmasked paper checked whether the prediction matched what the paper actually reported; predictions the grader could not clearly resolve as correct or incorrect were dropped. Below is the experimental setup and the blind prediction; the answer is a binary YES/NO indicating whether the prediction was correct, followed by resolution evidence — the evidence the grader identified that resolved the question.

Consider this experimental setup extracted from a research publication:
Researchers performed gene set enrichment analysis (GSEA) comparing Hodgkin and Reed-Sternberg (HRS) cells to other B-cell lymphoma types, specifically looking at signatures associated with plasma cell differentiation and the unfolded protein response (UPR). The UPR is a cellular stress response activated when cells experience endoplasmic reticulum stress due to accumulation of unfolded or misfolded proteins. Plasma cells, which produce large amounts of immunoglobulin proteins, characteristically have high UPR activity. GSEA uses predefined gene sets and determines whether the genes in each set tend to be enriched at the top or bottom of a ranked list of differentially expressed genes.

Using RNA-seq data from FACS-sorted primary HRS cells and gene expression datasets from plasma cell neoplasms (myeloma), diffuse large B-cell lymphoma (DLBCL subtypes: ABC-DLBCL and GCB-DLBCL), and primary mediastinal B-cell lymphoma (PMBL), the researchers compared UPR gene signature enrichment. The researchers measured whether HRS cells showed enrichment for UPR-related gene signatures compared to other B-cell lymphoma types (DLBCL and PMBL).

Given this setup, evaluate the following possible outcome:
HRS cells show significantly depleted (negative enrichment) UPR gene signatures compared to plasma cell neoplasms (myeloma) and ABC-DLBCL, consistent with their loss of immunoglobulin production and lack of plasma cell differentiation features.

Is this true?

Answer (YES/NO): NO